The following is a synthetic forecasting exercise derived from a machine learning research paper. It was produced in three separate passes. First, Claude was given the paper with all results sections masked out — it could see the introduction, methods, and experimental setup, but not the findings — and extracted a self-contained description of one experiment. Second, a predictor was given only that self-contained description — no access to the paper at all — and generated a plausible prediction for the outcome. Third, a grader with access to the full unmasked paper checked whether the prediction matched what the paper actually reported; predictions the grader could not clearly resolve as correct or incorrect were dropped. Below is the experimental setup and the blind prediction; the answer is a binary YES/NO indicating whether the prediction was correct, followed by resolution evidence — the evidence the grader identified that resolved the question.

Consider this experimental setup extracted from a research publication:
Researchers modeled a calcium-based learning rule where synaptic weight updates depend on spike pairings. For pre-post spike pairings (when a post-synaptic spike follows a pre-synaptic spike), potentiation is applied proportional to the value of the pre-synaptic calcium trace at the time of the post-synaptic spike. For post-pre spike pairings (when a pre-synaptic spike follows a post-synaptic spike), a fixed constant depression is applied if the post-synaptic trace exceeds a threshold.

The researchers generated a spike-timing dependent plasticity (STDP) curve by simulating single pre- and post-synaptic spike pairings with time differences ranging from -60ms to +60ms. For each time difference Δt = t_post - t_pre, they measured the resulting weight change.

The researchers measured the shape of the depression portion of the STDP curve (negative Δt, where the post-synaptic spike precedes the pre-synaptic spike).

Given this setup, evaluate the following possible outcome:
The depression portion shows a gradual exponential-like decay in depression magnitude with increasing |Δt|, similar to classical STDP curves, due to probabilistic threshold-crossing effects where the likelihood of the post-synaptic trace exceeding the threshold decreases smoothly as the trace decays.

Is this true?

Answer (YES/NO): NO